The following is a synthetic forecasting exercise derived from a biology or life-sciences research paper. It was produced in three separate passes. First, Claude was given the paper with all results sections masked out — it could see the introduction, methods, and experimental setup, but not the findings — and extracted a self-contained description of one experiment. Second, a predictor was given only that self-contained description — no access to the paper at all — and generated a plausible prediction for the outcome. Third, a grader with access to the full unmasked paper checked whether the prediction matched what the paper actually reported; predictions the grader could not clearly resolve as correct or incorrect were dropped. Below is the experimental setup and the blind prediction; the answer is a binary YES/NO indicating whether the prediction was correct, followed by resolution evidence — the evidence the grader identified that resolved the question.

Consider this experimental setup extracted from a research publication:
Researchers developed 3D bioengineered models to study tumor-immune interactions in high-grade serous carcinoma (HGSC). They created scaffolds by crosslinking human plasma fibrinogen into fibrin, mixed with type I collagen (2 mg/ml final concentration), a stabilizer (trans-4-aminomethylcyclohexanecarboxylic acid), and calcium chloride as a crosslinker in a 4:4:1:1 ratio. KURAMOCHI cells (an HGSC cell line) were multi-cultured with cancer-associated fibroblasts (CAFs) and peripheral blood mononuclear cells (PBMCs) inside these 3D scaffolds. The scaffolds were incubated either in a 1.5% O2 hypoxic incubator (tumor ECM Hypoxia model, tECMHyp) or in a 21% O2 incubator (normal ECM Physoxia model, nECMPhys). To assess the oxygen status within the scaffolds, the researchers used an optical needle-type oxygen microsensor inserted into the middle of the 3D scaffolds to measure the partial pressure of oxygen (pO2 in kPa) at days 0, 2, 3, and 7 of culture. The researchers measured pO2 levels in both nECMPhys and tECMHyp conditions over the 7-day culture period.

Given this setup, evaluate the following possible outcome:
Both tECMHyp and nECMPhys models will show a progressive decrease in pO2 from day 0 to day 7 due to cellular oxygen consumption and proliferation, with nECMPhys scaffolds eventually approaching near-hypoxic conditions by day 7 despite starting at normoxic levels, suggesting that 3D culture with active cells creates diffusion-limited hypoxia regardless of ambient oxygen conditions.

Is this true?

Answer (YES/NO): NO